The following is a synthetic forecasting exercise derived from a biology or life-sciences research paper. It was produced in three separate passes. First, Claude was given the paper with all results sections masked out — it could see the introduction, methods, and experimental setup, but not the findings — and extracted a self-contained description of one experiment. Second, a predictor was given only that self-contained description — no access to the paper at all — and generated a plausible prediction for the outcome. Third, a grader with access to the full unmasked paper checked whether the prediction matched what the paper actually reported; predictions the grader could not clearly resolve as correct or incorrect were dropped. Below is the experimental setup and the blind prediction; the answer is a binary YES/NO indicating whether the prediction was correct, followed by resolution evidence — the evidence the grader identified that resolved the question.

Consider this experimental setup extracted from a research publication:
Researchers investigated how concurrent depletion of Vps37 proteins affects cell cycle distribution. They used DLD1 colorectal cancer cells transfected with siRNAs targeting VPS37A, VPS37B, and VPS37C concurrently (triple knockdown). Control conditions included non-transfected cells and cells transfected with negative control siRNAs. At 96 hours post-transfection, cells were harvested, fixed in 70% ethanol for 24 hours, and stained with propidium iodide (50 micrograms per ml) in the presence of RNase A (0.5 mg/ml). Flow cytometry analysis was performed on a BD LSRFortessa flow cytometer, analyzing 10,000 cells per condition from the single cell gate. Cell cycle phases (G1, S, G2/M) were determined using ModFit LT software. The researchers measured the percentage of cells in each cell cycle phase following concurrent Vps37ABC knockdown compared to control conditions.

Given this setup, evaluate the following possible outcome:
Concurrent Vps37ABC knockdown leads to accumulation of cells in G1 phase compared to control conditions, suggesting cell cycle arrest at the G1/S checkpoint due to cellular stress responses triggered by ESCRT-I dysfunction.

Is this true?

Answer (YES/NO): YES